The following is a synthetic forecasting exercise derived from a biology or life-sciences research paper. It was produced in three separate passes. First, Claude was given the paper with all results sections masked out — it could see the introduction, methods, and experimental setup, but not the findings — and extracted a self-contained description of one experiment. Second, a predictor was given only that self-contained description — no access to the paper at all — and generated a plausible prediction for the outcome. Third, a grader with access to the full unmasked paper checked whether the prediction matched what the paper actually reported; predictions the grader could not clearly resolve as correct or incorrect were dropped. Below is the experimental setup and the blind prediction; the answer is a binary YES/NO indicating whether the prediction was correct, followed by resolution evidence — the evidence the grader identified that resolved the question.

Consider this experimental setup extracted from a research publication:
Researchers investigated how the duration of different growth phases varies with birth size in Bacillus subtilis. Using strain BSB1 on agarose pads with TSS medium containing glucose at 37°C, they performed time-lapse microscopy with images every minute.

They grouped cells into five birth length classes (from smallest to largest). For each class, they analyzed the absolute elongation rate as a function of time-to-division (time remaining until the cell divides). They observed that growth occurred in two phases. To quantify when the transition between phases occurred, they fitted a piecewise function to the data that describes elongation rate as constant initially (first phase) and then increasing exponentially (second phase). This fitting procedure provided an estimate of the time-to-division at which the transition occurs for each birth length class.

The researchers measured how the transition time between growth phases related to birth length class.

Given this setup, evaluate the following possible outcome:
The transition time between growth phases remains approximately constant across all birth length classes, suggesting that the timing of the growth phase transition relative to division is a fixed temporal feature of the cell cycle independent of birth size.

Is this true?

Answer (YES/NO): YES